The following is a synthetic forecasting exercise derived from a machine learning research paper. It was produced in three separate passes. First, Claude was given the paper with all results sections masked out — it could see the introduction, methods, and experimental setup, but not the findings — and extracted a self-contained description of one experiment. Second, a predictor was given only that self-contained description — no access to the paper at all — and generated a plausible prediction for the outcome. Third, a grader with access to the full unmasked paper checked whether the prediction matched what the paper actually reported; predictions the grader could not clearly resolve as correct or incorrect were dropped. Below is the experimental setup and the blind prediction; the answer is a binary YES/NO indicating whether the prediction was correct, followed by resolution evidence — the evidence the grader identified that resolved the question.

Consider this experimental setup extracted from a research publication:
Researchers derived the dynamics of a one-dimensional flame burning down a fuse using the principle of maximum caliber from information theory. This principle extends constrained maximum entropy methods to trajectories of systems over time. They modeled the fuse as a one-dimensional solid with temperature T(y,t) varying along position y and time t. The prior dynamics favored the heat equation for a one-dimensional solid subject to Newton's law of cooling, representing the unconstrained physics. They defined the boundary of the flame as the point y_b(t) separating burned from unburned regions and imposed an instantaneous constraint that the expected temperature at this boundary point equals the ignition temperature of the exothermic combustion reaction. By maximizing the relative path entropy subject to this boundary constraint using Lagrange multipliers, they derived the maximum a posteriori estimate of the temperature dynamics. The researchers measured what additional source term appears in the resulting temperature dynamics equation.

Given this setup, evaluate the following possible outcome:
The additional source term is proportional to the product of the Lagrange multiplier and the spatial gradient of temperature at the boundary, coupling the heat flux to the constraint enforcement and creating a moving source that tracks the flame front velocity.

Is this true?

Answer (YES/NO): NO